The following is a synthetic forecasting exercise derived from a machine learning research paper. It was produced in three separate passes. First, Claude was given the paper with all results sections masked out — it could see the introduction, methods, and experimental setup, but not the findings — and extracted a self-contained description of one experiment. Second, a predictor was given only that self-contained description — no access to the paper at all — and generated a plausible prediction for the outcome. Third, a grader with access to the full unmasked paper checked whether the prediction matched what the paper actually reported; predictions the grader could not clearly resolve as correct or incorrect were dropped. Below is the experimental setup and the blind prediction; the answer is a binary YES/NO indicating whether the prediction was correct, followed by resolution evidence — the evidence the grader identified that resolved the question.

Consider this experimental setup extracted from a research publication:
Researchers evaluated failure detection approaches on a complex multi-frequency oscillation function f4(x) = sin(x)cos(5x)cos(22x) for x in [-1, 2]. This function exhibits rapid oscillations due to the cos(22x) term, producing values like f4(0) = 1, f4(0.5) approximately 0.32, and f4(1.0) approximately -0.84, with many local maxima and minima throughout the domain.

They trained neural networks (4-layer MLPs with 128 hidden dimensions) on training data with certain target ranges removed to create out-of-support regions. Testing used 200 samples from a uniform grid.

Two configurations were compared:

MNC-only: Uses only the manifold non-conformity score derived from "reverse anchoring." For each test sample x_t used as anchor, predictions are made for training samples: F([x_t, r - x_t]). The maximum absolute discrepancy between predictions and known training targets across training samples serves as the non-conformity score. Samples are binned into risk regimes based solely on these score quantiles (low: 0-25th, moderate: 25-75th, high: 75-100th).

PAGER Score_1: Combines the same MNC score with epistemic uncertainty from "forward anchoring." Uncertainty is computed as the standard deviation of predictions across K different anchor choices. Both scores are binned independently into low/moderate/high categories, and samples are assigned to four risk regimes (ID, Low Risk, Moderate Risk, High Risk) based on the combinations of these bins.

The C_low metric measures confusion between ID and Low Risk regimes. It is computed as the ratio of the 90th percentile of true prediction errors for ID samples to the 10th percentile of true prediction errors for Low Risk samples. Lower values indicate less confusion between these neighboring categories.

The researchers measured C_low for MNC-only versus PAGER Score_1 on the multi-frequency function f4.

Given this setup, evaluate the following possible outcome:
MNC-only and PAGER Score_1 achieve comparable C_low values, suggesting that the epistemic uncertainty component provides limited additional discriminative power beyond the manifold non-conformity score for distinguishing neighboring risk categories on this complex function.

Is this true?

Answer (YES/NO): NO